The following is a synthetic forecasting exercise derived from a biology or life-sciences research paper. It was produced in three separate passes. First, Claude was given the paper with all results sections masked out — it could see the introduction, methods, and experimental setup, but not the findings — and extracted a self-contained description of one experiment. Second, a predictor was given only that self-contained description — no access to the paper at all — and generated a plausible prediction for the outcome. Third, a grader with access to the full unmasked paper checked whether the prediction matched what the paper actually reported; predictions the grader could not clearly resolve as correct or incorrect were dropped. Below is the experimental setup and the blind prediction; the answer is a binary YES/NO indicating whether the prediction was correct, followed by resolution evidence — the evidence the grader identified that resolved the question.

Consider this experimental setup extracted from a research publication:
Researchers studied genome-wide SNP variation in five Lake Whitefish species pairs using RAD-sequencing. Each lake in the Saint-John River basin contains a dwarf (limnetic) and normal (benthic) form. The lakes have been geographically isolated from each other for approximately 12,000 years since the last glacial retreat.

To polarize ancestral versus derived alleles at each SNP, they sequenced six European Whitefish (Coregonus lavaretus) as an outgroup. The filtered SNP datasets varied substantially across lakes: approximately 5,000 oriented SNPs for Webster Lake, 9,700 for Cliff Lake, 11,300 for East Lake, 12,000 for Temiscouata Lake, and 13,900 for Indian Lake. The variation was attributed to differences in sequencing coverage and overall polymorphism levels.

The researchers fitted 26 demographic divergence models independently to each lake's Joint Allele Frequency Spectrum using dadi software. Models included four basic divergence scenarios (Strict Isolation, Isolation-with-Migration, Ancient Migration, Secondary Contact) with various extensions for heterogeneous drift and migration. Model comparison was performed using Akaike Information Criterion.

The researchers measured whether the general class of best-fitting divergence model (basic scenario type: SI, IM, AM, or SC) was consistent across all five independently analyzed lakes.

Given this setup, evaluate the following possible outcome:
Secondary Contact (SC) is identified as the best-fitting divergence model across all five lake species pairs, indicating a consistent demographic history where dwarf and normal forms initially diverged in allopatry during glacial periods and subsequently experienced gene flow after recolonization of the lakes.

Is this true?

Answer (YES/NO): NO